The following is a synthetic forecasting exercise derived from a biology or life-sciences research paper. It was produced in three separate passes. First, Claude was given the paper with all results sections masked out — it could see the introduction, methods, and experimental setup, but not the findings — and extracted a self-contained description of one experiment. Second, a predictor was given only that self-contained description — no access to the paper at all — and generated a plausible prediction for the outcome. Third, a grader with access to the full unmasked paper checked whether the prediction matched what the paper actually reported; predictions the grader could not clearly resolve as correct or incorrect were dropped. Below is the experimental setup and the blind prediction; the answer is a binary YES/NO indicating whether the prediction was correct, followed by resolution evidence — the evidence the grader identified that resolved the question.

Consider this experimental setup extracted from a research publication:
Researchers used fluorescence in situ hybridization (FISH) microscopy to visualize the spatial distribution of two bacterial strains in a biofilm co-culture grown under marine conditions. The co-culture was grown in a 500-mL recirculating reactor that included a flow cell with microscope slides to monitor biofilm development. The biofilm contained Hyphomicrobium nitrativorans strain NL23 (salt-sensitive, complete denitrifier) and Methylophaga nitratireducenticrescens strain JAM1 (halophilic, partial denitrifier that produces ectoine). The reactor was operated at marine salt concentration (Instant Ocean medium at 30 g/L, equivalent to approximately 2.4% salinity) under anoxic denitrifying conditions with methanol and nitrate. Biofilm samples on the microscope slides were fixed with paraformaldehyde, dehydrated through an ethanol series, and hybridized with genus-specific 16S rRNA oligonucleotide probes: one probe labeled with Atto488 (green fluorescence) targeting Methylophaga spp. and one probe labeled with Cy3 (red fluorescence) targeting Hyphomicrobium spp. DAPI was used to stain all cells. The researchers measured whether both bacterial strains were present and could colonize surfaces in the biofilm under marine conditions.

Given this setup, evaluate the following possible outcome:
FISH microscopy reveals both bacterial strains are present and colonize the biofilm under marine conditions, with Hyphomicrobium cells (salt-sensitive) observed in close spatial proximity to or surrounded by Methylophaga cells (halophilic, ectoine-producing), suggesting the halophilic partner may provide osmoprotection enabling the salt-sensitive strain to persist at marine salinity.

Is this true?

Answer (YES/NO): NO